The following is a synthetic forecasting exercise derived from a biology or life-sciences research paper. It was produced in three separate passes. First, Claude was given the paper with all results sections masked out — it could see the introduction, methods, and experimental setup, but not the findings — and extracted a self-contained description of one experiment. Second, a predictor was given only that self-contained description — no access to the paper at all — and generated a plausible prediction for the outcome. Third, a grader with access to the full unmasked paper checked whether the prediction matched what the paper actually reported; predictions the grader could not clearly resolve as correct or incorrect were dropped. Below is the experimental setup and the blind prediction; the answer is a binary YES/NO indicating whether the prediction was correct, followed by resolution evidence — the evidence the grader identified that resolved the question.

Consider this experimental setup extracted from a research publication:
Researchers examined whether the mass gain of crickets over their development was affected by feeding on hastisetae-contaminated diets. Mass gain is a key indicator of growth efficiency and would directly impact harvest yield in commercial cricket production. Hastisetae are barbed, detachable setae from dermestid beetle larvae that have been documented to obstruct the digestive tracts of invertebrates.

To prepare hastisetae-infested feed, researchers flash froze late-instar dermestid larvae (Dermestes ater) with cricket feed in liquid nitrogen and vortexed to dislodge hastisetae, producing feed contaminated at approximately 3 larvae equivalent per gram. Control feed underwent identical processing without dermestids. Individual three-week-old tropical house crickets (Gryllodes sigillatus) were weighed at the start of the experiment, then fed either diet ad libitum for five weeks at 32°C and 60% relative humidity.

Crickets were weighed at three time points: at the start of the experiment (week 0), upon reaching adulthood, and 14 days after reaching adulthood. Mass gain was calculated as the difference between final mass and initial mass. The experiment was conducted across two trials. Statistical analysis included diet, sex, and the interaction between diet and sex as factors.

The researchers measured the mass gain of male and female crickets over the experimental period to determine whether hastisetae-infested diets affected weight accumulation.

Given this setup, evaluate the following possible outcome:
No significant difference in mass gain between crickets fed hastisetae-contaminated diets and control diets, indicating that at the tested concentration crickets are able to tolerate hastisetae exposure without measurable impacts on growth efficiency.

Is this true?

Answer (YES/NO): NO